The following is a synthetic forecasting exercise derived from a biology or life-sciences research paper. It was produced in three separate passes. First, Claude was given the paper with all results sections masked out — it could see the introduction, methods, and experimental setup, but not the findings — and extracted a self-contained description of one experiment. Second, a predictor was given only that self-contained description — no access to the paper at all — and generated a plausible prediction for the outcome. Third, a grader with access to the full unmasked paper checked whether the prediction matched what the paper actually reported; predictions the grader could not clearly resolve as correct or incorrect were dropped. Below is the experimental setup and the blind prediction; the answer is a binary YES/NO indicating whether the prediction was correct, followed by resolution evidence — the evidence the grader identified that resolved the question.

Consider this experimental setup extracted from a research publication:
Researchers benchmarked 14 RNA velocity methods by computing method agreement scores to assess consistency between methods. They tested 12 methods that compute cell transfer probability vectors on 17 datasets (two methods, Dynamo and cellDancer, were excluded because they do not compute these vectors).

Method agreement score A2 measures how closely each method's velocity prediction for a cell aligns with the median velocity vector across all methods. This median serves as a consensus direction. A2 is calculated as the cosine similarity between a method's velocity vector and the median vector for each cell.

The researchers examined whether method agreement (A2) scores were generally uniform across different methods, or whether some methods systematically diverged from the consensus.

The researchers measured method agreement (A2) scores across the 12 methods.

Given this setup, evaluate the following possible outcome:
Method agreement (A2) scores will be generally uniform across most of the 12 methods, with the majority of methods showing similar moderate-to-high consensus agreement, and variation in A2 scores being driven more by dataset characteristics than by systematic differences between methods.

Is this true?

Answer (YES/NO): NO